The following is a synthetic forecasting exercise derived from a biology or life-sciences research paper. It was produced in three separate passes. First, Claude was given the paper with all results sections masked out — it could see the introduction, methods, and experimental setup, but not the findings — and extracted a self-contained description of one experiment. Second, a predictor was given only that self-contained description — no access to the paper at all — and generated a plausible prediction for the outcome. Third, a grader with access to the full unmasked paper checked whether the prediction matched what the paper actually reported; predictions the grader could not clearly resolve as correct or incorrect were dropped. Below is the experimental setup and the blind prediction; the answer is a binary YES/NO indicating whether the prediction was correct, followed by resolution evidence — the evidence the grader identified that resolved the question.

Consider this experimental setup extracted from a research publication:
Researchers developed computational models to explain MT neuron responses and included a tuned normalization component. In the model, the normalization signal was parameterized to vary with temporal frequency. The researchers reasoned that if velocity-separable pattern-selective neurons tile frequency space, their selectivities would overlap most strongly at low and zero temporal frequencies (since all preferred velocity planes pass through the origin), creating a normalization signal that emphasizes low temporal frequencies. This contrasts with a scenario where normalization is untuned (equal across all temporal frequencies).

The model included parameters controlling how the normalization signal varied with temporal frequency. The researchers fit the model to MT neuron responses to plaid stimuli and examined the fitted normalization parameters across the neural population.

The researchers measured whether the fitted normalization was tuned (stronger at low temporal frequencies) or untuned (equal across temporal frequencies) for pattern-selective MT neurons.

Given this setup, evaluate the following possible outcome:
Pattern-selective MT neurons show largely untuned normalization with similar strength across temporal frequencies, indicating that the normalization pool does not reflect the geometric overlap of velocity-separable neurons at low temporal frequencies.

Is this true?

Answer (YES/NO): NO